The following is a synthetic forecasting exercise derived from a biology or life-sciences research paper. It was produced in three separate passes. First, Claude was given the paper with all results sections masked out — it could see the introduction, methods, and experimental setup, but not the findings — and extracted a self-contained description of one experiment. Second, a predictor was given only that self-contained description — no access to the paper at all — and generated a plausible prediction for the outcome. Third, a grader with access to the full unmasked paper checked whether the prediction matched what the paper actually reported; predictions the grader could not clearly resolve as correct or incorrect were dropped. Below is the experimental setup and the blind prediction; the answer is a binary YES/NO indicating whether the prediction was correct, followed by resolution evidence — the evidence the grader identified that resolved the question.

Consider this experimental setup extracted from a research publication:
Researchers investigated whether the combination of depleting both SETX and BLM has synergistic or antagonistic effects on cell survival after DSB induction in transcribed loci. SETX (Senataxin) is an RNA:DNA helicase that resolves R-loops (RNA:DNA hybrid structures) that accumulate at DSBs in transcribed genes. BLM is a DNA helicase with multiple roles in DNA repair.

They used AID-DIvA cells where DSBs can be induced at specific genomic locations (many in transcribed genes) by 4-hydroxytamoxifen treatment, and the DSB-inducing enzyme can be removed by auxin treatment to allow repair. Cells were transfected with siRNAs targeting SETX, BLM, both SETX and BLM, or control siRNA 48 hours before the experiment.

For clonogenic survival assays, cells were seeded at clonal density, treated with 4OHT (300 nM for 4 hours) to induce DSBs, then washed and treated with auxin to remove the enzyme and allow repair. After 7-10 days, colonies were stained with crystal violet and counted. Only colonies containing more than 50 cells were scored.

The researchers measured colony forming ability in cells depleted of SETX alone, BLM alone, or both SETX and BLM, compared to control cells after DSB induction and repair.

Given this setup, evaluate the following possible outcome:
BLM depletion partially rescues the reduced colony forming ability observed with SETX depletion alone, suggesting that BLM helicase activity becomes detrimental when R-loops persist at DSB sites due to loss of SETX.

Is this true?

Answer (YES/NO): YES